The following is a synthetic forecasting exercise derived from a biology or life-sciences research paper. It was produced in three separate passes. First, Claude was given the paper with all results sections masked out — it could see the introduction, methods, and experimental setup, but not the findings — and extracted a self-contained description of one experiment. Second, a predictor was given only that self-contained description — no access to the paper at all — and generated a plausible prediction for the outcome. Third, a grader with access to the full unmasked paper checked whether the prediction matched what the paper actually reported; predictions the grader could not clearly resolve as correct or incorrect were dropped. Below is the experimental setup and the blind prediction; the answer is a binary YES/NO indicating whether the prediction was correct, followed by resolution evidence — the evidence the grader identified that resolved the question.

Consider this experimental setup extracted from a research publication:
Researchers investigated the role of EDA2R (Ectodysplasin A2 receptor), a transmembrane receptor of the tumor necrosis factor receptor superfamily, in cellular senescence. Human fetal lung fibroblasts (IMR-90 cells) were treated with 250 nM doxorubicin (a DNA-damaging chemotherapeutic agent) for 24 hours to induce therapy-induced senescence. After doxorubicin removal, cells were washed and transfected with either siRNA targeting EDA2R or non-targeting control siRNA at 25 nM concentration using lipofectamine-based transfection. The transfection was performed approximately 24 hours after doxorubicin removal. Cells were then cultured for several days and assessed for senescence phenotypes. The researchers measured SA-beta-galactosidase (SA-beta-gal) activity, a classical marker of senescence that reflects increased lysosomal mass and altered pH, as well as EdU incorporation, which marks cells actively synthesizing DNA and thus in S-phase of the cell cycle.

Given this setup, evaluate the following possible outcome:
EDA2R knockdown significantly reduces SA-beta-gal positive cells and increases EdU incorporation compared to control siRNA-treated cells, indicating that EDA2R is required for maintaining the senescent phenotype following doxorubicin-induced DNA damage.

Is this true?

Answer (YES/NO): NO